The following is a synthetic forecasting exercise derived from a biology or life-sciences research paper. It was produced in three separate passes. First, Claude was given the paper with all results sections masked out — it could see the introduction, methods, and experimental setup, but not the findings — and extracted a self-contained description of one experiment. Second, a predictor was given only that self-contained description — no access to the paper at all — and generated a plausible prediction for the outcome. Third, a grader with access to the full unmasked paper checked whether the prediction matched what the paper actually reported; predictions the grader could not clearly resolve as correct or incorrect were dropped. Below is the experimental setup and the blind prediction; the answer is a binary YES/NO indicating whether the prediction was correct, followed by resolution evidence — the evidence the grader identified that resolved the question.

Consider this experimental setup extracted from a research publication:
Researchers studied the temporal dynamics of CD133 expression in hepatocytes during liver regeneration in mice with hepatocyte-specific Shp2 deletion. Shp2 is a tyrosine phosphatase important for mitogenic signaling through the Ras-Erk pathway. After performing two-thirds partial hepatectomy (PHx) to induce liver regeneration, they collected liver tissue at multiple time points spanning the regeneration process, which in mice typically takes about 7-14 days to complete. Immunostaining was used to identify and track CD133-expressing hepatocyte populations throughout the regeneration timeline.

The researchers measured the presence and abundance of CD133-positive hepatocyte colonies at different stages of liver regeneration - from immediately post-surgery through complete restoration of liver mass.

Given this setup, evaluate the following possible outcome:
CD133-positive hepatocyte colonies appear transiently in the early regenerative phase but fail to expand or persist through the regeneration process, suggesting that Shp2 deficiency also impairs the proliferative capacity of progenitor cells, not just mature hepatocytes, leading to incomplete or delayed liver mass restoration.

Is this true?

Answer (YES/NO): NO